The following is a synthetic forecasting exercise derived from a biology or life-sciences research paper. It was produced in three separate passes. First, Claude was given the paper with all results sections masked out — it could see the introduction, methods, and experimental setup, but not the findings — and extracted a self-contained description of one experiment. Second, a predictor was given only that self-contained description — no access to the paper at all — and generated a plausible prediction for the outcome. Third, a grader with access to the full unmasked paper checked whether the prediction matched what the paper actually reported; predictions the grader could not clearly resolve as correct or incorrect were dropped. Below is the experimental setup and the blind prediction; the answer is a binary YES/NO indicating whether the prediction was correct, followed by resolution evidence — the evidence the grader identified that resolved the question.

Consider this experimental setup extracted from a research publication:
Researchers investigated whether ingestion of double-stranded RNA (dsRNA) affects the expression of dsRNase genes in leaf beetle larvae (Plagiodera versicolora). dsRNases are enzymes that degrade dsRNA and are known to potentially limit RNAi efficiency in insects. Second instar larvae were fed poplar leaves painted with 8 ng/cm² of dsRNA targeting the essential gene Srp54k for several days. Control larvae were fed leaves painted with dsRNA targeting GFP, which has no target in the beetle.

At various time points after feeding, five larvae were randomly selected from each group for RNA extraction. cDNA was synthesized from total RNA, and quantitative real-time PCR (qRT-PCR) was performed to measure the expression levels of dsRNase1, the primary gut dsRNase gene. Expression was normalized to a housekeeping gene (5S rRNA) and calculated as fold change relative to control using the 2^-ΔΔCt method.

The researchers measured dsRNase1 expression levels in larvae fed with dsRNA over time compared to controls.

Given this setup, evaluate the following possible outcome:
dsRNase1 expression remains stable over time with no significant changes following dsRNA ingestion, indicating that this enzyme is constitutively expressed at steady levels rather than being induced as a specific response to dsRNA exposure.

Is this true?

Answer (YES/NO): NO